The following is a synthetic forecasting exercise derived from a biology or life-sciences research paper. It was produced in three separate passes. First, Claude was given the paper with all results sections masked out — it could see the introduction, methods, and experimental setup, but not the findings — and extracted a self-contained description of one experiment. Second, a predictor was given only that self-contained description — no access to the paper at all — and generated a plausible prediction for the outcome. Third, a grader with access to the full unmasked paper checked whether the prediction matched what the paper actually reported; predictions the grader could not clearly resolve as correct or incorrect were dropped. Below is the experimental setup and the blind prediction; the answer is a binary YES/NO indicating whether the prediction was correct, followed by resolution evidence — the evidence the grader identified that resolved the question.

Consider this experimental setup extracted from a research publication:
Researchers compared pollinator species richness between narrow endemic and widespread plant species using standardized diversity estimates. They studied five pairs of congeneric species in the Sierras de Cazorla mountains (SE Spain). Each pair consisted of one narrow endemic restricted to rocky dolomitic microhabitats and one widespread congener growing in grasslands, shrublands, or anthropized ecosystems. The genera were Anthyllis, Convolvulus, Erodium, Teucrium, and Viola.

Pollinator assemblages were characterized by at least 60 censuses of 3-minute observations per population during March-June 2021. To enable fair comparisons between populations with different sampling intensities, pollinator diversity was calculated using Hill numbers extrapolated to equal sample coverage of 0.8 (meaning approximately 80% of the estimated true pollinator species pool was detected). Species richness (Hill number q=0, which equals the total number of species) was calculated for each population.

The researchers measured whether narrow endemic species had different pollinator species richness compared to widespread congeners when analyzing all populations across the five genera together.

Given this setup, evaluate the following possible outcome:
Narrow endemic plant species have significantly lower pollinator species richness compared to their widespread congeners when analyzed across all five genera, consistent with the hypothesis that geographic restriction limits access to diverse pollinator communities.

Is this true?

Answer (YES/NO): NO